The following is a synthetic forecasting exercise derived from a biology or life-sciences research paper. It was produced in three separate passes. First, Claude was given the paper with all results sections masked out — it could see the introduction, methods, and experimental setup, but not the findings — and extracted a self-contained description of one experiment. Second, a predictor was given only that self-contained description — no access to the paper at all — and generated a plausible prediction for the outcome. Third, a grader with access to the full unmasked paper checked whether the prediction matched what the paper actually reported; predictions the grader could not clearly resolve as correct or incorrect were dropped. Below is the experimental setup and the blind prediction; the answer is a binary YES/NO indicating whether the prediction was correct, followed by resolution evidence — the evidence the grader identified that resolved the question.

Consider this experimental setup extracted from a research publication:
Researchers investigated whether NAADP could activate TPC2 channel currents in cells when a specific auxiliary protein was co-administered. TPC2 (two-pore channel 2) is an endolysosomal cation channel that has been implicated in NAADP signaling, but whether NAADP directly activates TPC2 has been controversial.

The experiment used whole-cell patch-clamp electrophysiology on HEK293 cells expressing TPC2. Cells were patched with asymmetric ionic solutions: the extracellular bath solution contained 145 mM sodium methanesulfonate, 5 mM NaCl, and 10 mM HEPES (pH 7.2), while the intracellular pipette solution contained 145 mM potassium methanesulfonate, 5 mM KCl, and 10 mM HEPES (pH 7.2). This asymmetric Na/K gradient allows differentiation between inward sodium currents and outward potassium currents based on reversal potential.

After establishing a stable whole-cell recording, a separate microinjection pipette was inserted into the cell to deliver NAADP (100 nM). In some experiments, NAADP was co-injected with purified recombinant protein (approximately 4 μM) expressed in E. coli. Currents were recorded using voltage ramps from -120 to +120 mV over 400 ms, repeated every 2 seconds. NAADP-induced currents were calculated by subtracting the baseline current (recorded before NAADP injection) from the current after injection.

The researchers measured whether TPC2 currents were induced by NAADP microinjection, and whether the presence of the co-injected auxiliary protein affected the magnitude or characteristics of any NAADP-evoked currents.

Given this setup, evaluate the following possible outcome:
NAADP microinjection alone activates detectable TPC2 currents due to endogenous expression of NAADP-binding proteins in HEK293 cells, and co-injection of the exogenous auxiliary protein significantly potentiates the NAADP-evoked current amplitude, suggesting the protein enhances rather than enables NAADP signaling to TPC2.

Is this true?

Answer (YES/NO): NO